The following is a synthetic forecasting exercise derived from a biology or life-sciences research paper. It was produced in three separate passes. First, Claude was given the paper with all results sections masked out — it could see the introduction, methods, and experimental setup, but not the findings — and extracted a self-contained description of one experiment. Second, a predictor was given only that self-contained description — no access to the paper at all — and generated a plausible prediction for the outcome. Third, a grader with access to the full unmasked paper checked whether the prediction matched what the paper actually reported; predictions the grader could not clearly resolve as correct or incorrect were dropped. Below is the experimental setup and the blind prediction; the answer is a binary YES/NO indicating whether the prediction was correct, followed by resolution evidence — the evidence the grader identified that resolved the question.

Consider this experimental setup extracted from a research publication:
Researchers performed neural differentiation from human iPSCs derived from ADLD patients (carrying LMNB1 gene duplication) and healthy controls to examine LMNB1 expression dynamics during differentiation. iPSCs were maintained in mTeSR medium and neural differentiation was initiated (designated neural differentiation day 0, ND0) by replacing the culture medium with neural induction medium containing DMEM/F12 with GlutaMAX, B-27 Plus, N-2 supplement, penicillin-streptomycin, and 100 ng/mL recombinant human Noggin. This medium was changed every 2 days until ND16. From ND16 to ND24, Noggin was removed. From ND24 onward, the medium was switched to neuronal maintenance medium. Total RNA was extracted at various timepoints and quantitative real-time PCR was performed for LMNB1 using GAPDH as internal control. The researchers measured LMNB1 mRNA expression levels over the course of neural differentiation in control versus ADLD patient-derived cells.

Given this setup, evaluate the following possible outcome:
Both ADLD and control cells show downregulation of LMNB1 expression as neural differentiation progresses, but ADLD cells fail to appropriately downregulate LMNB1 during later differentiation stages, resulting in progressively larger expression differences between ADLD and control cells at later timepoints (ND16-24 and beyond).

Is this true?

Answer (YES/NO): NO